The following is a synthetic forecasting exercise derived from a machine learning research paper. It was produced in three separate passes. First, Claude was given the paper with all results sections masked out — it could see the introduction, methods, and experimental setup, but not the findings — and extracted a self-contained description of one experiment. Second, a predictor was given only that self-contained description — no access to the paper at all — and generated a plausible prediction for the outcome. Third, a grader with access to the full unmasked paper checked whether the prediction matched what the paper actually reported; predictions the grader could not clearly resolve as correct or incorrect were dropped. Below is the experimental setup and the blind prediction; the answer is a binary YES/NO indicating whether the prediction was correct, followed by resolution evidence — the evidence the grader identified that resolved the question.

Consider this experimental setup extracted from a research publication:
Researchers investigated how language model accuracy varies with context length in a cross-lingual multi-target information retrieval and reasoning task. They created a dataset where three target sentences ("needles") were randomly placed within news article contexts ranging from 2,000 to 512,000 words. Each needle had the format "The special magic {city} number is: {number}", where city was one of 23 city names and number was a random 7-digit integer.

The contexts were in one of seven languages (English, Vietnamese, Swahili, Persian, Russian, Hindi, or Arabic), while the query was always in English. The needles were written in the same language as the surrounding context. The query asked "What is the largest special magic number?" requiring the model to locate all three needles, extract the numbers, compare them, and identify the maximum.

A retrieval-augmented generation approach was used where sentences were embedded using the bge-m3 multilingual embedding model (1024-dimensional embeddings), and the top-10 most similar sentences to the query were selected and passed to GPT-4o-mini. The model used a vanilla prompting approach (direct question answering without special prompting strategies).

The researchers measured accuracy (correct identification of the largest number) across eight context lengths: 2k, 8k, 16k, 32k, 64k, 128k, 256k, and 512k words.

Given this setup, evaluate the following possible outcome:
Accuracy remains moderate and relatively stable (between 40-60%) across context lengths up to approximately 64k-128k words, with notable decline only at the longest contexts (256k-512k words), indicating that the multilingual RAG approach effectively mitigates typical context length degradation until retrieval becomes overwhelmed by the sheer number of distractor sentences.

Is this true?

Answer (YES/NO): NO